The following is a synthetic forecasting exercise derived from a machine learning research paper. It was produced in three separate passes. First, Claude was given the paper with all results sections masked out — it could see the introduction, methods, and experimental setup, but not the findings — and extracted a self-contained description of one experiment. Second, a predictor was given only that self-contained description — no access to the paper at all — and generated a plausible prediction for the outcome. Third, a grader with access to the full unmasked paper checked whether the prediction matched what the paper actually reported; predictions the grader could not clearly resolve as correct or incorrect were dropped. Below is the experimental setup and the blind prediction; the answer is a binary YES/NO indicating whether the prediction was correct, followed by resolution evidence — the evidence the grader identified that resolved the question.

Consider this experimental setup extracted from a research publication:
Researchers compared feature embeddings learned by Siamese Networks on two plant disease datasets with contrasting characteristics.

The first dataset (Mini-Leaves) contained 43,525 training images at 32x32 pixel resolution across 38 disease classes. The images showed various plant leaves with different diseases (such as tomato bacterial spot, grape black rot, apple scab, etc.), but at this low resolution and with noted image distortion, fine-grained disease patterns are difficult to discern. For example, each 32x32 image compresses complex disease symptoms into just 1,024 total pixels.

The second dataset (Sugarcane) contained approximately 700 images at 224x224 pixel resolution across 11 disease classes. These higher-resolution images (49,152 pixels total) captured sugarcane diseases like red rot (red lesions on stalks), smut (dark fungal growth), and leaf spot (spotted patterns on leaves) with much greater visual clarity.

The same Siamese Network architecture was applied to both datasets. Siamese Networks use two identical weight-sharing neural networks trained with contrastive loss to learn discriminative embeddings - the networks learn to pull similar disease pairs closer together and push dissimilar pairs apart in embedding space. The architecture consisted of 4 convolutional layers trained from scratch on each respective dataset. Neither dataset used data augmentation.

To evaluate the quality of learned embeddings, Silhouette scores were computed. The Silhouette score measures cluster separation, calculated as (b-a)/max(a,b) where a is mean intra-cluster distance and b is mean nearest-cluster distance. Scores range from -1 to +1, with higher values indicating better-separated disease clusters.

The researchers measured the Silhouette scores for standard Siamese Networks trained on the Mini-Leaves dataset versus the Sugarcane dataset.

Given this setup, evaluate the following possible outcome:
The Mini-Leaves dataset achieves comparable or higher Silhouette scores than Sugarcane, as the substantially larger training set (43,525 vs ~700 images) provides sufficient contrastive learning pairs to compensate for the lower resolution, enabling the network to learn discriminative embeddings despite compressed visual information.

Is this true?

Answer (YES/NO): YES